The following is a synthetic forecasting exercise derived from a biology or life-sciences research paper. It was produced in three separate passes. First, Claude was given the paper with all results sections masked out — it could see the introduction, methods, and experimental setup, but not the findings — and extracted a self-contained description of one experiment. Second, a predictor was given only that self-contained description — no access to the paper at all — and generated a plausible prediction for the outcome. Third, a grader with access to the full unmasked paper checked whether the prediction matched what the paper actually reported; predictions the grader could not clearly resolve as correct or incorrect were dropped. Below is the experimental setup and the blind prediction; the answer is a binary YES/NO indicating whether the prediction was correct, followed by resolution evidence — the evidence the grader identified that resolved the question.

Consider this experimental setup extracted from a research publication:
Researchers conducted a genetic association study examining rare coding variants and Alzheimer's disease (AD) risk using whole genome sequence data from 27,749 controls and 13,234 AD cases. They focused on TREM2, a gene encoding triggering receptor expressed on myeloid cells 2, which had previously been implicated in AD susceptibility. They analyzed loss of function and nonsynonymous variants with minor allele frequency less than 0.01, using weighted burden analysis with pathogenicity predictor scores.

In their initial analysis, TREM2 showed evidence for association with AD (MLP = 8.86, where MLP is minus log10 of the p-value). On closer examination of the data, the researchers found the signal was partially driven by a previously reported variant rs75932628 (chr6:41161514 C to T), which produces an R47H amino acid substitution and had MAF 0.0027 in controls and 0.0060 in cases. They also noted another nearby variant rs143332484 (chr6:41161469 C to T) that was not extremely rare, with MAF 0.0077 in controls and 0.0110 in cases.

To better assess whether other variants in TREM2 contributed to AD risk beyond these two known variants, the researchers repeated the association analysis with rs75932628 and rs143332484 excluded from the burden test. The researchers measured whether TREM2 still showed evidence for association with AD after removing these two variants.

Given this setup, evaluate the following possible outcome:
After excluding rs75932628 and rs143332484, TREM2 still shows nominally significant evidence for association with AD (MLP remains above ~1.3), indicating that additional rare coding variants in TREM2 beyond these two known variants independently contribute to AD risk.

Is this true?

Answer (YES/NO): YES